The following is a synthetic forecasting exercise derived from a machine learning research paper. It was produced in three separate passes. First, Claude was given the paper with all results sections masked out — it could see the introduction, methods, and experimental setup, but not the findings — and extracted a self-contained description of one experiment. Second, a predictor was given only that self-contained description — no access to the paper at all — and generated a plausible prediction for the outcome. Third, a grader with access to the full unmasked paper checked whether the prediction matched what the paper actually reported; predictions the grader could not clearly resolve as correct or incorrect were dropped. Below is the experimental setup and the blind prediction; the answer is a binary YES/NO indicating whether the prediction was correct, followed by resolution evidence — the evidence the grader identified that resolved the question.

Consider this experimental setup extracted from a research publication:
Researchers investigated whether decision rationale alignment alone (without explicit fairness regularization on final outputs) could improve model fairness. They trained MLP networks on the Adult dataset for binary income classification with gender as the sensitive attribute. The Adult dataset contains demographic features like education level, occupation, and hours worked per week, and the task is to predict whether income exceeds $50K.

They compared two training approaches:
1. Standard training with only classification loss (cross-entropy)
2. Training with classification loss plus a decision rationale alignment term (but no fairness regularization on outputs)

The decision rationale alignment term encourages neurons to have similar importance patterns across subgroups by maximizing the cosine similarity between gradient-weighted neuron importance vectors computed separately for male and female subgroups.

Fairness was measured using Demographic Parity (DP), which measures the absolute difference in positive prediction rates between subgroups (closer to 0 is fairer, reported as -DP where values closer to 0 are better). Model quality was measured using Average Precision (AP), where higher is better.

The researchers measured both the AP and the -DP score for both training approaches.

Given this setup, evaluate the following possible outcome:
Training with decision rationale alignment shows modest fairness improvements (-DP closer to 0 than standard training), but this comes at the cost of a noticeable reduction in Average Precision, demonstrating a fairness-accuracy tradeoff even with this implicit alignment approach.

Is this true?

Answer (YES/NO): NO